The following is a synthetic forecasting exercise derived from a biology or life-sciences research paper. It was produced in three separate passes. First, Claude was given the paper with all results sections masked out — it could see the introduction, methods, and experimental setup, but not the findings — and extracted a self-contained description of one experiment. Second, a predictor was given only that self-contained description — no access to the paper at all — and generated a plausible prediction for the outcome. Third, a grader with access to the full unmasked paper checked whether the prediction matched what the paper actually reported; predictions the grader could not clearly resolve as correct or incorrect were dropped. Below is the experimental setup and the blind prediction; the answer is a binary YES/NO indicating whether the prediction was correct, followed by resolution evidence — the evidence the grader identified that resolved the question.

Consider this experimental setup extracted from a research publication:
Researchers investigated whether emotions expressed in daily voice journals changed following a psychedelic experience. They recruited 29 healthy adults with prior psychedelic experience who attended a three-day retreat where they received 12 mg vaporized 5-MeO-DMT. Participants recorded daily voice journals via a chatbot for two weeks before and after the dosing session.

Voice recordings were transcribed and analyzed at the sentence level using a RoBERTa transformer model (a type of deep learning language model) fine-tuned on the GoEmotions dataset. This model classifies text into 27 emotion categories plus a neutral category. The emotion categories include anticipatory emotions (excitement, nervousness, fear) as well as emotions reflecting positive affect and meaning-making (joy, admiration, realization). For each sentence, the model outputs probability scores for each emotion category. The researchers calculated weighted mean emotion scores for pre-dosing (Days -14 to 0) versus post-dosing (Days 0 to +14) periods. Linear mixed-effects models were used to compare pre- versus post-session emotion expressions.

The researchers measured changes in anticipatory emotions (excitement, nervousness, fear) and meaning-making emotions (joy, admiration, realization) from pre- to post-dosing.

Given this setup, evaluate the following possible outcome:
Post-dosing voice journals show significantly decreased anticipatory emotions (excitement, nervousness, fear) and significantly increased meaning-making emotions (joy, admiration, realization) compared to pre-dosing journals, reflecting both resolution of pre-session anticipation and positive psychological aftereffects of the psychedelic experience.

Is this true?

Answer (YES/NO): YES